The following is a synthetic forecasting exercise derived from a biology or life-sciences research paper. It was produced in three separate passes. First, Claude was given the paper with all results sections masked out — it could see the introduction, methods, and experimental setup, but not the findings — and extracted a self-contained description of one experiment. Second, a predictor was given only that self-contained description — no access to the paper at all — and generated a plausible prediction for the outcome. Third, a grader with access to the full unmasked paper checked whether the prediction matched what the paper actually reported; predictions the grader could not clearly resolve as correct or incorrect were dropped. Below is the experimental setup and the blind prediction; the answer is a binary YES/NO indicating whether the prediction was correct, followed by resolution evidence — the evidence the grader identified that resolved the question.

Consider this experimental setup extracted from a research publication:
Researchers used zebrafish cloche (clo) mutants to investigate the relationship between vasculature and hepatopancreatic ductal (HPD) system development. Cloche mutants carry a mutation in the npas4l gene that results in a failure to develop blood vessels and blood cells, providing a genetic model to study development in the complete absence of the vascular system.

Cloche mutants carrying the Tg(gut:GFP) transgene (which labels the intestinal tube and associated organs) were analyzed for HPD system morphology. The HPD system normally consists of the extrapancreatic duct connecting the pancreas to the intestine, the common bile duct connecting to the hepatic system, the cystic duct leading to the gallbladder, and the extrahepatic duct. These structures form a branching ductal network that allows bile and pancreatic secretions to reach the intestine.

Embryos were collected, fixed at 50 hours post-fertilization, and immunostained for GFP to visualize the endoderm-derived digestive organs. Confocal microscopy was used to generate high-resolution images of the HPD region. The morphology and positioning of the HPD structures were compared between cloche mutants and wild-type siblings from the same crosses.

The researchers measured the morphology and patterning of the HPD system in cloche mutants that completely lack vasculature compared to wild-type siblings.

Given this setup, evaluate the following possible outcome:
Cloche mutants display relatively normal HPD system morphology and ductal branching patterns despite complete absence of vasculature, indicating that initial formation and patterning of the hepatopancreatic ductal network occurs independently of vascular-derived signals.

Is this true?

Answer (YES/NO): NO